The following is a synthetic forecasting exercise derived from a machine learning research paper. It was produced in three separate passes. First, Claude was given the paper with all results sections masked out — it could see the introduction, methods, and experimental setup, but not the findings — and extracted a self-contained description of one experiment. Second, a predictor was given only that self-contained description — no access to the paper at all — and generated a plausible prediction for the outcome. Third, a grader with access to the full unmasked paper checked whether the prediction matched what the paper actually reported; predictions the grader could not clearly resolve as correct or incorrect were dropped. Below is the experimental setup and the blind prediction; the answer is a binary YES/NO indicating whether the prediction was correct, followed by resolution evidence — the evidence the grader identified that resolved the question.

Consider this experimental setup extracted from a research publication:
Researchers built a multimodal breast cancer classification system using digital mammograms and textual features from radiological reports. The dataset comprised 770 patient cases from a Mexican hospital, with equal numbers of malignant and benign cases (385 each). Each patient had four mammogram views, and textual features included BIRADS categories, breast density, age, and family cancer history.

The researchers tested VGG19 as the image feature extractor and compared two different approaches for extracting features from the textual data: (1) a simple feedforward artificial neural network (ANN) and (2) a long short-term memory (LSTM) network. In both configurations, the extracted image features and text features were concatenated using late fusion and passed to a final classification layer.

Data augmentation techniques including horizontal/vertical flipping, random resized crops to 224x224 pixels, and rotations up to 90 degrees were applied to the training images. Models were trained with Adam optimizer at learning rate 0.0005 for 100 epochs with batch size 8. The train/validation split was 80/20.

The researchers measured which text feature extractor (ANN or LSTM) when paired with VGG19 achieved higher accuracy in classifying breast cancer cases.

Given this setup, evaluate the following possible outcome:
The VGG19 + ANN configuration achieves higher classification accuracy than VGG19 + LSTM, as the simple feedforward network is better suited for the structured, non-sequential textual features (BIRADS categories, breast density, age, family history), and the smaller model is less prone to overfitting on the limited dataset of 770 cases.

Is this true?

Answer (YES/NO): YES